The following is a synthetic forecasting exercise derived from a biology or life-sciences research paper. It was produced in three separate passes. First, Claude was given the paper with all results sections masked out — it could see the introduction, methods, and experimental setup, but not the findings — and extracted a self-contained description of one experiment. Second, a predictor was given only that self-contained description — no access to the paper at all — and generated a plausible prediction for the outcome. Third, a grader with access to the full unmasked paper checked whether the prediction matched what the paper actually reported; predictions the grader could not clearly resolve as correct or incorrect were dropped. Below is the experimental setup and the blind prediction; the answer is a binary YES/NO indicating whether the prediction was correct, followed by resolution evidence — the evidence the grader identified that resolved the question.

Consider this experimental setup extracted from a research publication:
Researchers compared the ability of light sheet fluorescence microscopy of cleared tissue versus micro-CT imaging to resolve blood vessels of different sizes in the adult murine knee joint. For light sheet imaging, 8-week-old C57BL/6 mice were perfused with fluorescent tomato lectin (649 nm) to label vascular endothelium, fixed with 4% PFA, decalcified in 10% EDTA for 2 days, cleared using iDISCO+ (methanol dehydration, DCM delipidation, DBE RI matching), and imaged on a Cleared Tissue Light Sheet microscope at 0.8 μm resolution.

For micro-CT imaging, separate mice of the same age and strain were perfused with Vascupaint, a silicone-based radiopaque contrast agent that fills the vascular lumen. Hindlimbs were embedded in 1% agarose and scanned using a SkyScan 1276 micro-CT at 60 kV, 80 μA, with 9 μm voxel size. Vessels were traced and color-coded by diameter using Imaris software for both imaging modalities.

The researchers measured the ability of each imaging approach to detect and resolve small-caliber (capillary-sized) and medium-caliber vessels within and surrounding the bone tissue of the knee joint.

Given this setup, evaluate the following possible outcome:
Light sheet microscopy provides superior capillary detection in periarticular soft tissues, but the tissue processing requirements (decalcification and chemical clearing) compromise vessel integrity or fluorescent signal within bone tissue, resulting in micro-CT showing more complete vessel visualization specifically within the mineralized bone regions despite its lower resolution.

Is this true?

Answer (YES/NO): NO